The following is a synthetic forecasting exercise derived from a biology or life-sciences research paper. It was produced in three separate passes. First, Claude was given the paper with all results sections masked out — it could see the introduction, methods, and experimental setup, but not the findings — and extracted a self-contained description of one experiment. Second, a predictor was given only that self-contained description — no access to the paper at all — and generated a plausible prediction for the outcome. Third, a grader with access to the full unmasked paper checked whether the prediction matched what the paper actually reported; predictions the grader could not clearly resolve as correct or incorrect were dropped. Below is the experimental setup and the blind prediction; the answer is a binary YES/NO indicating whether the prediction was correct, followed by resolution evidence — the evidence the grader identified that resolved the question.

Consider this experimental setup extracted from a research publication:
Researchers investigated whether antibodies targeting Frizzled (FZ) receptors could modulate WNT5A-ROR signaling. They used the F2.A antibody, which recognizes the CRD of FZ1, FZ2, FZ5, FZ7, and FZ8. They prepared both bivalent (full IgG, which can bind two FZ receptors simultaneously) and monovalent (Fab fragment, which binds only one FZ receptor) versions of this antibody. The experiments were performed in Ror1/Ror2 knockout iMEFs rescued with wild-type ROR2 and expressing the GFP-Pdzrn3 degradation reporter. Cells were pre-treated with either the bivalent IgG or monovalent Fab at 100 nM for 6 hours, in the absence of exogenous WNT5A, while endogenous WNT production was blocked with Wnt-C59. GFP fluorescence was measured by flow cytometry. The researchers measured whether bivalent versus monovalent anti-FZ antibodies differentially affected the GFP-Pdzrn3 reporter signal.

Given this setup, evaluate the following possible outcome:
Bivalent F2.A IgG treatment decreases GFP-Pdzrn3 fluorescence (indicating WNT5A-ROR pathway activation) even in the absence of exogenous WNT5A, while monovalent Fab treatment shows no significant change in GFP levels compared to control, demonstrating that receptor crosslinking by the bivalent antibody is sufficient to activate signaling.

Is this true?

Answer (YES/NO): YES